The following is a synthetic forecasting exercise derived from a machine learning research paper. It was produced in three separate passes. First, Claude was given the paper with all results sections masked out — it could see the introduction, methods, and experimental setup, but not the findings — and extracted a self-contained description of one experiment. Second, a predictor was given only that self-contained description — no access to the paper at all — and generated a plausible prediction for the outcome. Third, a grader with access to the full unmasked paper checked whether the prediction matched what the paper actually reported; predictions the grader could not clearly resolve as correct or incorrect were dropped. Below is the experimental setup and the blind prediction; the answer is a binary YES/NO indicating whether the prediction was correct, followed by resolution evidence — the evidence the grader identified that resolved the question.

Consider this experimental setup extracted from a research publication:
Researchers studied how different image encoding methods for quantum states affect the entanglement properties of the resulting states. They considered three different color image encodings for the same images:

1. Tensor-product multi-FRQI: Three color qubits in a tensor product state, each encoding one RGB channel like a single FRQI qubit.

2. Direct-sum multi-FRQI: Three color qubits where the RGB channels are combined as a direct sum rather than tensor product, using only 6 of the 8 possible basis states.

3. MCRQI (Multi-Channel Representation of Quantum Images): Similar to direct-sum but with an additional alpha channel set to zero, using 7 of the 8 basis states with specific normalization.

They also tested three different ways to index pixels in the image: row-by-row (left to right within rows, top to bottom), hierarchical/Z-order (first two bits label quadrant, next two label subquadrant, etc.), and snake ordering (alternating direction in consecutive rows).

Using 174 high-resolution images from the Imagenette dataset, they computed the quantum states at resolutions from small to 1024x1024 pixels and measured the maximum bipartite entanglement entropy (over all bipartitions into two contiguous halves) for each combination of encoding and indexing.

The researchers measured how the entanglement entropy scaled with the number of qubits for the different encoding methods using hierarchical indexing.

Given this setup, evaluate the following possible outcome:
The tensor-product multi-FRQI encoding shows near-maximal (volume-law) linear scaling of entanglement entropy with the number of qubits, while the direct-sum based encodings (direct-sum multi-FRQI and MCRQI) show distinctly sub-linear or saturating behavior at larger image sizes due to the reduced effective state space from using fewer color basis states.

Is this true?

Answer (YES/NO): NO